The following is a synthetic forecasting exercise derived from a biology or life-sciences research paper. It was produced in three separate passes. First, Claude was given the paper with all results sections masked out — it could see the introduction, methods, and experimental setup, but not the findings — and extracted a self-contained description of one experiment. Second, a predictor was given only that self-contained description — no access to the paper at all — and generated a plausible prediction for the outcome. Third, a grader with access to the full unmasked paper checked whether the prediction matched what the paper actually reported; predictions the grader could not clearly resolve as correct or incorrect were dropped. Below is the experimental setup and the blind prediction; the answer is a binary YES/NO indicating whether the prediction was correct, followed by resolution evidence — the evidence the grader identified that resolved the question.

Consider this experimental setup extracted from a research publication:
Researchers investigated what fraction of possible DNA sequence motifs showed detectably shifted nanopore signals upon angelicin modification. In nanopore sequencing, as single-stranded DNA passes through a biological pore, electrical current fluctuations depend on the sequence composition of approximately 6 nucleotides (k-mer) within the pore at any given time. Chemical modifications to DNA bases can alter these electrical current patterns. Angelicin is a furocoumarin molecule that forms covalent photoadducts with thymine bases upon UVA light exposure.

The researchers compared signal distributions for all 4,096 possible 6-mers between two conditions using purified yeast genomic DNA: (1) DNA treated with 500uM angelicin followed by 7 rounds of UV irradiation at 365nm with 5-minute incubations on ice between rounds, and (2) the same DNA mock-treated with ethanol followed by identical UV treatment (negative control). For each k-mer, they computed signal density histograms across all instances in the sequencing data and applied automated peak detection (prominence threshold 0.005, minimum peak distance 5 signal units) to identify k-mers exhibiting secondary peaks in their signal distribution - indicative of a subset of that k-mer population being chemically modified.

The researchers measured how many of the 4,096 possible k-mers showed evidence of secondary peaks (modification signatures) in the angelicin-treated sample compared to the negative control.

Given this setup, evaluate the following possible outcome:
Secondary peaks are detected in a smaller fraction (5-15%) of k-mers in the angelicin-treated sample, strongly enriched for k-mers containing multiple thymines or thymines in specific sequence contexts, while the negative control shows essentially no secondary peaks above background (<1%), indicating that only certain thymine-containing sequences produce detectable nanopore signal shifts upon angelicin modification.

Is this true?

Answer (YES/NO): NO